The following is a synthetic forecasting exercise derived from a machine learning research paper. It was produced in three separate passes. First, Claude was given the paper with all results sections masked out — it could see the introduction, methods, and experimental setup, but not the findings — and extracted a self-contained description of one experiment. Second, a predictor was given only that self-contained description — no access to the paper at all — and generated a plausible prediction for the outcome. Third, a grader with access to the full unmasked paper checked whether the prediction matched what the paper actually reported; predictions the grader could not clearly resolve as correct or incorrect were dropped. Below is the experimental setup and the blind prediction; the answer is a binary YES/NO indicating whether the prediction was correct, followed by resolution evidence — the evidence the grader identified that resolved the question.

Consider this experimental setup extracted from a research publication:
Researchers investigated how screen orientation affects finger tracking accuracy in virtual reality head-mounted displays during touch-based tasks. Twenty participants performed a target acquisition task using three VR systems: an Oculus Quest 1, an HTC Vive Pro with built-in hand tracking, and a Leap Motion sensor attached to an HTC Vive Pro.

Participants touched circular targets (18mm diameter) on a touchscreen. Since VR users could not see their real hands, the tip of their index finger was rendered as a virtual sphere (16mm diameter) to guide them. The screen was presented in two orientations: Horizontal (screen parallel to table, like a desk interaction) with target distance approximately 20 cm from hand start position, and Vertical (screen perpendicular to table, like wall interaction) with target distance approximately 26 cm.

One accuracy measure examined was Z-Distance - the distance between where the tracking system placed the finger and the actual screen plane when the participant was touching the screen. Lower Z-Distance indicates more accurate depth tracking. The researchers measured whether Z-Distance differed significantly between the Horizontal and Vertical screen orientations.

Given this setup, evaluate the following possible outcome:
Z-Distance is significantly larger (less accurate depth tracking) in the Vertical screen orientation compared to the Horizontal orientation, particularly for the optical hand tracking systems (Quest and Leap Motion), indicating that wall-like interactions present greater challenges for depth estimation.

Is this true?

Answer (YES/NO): NO